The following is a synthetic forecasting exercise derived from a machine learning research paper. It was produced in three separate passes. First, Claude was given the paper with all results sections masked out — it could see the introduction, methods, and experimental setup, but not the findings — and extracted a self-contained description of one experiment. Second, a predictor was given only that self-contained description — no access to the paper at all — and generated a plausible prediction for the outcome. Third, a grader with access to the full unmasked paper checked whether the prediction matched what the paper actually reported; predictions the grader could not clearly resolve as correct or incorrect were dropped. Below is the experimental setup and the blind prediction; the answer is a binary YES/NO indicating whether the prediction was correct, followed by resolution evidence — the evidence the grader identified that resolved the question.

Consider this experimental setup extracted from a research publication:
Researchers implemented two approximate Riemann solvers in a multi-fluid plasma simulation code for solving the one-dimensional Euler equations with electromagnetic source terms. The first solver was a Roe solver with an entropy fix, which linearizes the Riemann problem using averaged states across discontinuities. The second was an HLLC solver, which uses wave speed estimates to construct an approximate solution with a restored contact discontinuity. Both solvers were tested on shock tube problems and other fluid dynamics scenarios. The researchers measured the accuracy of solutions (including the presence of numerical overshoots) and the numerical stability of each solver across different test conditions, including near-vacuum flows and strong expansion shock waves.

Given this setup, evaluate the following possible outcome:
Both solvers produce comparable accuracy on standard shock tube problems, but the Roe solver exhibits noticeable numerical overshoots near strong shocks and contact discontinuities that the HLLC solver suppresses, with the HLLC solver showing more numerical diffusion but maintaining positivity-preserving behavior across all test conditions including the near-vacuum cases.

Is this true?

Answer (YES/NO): NO